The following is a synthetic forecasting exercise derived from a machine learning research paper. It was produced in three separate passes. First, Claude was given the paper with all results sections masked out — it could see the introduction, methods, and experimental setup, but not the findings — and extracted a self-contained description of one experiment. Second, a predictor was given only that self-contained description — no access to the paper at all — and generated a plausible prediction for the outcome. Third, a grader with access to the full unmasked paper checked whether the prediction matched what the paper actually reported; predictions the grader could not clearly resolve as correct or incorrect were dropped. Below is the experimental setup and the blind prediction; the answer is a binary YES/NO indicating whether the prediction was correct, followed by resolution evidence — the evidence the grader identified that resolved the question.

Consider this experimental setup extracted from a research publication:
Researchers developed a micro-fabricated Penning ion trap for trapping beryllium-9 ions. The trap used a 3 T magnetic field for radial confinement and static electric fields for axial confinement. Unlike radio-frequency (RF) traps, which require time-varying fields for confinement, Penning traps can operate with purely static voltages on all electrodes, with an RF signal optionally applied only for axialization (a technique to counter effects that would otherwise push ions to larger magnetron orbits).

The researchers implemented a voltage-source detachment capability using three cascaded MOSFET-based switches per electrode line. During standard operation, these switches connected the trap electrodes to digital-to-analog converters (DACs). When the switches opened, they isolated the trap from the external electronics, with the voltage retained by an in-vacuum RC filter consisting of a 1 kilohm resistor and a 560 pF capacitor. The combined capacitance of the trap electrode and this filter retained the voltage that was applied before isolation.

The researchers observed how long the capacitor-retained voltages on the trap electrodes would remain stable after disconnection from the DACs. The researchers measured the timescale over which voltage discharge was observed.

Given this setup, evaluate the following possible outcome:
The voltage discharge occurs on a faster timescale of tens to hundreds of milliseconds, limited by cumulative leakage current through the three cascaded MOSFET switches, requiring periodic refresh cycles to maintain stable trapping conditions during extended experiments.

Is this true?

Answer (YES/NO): NO